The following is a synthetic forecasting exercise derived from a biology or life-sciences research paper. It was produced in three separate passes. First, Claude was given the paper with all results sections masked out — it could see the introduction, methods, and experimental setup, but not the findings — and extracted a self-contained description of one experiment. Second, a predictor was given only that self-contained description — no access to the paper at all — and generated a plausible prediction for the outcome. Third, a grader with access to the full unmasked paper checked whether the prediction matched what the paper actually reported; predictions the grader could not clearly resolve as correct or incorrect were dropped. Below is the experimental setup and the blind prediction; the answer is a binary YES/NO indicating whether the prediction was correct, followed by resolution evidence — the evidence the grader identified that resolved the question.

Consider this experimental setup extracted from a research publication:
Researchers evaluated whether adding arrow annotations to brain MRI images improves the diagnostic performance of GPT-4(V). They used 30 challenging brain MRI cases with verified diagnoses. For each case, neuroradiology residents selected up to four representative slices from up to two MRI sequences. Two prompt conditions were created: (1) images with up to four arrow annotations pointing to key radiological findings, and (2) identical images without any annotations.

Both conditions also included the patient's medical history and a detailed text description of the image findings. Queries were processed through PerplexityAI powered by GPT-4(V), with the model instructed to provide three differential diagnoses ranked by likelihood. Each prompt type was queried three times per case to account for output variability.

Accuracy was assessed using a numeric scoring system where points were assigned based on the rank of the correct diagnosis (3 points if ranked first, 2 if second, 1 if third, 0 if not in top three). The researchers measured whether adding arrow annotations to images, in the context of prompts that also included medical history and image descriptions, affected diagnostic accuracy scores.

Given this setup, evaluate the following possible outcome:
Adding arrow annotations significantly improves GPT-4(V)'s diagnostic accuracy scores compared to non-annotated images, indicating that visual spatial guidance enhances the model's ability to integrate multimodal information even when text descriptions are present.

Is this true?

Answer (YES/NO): NO